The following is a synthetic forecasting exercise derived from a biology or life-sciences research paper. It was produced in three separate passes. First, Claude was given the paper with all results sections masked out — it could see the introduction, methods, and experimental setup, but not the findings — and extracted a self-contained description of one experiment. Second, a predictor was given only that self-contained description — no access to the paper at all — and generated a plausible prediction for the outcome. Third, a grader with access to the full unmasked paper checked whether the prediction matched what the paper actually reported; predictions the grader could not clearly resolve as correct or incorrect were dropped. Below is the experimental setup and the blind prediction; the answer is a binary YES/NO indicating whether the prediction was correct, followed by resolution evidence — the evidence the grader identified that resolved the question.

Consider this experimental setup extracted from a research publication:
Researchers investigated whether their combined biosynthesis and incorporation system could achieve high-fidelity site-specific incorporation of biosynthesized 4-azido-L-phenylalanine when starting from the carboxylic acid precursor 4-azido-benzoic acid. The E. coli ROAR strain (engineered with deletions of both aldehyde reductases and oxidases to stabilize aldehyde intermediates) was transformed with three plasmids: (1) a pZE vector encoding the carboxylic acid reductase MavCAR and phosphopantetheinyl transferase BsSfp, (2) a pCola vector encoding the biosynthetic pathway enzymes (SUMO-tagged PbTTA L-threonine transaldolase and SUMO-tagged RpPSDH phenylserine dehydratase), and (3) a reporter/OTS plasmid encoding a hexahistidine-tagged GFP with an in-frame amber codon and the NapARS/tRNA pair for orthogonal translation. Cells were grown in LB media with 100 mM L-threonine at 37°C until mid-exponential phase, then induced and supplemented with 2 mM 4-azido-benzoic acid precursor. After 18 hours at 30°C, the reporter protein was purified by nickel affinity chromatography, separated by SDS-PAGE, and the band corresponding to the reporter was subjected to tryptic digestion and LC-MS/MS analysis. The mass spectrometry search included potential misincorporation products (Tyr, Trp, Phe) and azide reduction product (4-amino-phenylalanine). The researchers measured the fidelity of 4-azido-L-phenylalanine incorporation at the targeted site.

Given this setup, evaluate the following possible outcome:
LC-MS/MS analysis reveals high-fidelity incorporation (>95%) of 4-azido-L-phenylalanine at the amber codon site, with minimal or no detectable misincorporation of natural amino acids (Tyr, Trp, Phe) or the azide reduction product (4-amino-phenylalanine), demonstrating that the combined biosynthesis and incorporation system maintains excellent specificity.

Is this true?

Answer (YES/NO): YES